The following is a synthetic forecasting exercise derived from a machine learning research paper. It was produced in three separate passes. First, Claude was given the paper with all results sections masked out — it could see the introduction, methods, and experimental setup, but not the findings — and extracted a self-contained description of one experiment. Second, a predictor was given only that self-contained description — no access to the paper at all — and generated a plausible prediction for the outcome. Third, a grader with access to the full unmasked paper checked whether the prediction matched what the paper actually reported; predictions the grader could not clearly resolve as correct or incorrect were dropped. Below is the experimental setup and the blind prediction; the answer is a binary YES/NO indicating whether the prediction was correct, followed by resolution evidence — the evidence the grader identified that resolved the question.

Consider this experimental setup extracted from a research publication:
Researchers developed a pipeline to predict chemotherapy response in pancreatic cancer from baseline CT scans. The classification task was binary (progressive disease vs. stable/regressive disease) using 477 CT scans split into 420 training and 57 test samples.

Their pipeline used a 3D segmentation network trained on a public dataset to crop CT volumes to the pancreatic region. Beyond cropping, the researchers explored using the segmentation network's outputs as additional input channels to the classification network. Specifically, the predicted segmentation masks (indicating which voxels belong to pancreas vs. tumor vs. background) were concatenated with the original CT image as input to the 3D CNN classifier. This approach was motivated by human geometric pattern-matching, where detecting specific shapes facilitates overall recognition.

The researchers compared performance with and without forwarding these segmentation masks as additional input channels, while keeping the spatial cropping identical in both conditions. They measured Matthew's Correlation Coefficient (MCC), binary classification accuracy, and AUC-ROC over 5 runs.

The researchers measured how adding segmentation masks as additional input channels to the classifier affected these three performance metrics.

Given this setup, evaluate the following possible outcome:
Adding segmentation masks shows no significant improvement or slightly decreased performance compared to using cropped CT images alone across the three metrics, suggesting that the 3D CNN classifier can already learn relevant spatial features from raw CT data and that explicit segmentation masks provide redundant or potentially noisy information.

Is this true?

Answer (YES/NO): NO